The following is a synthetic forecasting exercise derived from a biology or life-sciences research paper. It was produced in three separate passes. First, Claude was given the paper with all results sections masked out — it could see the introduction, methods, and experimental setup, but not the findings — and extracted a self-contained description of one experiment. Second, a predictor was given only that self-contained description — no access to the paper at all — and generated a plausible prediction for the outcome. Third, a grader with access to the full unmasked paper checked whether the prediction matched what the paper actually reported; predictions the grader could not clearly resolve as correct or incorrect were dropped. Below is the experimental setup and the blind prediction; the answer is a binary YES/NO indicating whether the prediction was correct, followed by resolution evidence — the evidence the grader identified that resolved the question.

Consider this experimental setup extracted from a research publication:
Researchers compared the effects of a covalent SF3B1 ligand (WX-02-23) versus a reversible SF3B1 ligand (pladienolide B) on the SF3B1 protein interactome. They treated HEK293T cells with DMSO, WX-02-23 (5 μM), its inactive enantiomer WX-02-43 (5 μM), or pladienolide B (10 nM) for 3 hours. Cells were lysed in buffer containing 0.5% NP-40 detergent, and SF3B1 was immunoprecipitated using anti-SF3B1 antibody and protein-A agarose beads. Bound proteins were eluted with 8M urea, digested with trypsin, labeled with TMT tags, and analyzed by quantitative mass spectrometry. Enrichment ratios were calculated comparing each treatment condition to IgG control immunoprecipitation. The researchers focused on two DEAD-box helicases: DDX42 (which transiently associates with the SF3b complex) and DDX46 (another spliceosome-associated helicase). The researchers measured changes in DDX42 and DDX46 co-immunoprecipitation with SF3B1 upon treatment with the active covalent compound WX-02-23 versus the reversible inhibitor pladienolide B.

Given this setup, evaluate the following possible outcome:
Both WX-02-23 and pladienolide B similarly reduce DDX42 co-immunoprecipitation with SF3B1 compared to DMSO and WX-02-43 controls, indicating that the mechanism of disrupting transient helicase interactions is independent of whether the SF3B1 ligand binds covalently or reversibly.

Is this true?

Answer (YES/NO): NO